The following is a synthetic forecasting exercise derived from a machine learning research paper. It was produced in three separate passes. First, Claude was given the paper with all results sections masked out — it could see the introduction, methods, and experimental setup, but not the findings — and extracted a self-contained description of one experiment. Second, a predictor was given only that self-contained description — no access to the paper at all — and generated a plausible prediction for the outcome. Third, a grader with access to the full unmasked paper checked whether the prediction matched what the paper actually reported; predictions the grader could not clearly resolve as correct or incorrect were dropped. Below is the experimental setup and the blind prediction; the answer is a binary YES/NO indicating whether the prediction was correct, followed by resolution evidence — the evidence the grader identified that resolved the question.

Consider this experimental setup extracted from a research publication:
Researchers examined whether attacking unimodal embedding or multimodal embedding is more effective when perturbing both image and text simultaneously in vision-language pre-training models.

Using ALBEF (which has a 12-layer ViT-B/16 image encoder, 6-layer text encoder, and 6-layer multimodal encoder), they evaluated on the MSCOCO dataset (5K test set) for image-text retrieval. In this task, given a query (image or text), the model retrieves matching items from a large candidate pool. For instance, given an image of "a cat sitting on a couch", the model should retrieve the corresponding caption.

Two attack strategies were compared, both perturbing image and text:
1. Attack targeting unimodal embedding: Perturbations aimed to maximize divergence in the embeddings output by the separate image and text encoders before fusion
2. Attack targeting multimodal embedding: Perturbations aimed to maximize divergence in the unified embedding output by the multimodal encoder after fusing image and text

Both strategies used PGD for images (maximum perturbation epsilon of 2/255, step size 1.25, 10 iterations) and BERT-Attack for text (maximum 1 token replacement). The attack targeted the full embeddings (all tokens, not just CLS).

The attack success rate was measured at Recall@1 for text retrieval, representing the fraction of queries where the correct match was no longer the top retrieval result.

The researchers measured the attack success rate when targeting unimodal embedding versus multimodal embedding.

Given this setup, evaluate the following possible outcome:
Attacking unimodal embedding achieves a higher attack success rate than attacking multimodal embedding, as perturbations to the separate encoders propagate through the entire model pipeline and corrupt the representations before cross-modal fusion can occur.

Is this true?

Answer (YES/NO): YES